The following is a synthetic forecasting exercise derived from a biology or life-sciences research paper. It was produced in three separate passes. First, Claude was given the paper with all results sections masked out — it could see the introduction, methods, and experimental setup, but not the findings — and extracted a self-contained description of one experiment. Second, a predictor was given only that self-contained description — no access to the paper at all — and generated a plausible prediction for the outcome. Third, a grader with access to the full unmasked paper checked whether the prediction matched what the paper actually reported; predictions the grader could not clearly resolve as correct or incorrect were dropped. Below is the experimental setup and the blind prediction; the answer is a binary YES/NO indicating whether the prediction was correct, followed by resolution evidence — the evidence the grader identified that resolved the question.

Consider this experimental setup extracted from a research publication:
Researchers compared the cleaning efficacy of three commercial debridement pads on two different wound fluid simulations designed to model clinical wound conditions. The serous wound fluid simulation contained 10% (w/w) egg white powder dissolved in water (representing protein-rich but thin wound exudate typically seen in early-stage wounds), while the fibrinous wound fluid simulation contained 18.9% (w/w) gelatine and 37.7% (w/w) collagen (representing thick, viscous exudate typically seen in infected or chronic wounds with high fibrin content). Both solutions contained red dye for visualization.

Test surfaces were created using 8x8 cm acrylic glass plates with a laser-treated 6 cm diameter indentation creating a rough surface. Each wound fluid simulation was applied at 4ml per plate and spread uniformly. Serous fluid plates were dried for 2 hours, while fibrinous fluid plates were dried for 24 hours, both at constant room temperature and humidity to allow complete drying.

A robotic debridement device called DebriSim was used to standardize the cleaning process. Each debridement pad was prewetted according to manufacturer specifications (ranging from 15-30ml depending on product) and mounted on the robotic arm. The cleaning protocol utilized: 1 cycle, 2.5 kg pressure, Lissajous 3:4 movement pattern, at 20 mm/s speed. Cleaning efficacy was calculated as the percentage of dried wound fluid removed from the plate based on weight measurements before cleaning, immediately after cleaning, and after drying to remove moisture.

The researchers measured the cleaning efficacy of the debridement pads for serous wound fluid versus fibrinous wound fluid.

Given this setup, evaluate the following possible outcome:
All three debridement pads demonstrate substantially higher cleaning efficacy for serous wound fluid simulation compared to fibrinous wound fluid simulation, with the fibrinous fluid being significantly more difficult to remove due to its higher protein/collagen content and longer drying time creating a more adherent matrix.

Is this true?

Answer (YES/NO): NO